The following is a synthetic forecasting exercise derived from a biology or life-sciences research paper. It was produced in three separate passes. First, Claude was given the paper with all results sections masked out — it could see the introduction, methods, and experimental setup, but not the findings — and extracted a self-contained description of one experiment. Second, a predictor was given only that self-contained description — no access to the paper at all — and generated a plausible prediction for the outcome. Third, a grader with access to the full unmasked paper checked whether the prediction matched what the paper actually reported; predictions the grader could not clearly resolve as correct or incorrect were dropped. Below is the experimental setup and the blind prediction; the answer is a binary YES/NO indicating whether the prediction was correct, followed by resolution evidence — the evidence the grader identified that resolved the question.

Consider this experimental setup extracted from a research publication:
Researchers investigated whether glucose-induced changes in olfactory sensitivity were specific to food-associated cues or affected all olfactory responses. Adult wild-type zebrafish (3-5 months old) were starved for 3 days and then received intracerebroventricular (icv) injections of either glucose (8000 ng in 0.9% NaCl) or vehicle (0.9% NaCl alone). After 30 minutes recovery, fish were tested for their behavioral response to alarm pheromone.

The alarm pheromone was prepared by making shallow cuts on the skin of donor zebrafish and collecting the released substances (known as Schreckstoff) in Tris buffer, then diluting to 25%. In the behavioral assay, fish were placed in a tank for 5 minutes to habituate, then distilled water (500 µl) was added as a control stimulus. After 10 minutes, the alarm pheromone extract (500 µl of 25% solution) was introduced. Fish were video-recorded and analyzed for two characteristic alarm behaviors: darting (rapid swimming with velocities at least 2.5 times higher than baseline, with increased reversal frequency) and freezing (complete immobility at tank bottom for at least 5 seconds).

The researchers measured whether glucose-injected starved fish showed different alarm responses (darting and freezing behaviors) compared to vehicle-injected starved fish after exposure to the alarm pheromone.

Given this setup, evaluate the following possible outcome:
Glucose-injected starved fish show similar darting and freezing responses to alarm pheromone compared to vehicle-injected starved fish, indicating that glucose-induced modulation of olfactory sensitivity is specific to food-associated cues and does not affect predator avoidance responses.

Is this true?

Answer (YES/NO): YES